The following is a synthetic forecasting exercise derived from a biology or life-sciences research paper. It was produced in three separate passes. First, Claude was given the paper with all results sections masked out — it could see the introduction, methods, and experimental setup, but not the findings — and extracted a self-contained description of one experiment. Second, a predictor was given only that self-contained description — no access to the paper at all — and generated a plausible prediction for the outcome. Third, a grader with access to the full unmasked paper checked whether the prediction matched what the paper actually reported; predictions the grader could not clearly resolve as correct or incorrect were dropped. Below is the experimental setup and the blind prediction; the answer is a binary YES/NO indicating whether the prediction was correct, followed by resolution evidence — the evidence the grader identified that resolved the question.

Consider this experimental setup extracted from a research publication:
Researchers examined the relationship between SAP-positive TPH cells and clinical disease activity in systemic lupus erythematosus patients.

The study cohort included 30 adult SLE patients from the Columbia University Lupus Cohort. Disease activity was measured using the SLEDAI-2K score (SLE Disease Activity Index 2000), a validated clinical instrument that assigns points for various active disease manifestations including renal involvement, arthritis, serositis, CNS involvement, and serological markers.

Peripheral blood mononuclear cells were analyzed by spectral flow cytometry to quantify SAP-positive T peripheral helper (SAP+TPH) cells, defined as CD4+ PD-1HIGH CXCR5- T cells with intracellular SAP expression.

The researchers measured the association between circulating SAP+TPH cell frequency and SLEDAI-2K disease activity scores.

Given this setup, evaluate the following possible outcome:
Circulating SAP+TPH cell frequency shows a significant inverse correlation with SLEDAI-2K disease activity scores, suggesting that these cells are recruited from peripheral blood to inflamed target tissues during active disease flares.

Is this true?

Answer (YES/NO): NO